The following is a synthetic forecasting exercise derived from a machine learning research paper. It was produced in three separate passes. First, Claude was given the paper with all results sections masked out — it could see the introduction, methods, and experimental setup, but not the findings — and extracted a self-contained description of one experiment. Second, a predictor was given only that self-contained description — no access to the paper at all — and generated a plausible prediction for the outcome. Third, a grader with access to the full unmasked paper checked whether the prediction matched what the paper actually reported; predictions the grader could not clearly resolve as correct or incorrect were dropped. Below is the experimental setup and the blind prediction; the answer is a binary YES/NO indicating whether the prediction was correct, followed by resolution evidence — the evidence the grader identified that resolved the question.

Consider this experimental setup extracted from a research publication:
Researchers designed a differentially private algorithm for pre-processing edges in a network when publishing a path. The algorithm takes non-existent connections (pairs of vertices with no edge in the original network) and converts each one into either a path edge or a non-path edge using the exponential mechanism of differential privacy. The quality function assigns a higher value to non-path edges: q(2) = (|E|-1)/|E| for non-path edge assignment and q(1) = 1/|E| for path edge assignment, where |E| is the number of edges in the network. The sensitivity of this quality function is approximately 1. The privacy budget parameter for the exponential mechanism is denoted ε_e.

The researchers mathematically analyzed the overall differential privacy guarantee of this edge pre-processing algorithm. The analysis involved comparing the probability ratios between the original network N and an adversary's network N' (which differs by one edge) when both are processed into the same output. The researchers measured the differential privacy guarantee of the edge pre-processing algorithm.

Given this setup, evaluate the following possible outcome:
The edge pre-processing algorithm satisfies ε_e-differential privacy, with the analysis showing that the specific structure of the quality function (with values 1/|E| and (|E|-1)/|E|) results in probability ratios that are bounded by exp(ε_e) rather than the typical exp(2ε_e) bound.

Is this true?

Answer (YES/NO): NO